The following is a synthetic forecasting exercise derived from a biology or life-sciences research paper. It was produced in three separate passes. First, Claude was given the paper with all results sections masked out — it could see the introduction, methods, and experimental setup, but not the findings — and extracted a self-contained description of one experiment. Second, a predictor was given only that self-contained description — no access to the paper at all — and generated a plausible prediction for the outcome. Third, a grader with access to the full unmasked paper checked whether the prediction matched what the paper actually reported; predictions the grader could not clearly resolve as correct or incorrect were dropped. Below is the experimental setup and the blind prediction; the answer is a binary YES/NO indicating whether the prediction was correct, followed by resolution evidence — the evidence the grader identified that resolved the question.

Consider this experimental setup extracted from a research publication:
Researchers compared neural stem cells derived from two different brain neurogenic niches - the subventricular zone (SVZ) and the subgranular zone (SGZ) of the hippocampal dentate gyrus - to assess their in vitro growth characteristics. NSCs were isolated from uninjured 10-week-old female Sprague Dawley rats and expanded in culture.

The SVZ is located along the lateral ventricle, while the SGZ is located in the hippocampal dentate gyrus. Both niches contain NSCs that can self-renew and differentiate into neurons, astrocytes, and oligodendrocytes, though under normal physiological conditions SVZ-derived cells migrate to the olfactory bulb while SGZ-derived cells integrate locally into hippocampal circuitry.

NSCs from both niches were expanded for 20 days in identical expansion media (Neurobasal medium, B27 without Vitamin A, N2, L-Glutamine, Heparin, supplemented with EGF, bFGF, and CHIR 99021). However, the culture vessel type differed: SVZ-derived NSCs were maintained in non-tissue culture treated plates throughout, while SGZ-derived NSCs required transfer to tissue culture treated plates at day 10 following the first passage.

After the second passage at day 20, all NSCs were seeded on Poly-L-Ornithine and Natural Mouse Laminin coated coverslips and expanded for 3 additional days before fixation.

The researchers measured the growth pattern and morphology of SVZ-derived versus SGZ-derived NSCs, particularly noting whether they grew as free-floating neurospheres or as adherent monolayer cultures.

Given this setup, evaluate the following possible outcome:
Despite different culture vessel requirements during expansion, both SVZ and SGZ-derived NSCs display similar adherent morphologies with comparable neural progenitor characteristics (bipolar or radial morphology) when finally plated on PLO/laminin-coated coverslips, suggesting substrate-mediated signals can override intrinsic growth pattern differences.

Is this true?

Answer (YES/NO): NO